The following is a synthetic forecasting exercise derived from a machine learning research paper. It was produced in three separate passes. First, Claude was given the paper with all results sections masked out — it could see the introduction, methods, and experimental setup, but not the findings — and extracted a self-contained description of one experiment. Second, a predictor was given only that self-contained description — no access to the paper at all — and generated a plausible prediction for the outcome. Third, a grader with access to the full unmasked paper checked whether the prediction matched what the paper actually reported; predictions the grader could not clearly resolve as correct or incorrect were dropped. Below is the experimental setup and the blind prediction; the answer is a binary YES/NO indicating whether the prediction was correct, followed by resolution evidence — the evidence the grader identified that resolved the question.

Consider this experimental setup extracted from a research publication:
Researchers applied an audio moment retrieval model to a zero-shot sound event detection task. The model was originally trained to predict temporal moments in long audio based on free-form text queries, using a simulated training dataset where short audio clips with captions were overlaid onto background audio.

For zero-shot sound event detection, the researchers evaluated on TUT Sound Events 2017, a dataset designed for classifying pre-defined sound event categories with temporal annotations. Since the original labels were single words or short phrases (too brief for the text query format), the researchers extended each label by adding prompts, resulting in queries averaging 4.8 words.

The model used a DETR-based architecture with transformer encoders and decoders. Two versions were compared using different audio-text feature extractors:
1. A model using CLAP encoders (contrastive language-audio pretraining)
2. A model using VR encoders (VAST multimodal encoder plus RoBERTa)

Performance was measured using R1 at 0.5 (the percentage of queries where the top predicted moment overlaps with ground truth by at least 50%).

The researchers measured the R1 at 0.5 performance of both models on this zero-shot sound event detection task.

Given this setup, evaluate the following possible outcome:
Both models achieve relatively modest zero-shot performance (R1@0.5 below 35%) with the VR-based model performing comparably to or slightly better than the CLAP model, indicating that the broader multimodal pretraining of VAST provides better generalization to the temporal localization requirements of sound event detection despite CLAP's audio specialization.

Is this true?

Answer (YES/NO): YES